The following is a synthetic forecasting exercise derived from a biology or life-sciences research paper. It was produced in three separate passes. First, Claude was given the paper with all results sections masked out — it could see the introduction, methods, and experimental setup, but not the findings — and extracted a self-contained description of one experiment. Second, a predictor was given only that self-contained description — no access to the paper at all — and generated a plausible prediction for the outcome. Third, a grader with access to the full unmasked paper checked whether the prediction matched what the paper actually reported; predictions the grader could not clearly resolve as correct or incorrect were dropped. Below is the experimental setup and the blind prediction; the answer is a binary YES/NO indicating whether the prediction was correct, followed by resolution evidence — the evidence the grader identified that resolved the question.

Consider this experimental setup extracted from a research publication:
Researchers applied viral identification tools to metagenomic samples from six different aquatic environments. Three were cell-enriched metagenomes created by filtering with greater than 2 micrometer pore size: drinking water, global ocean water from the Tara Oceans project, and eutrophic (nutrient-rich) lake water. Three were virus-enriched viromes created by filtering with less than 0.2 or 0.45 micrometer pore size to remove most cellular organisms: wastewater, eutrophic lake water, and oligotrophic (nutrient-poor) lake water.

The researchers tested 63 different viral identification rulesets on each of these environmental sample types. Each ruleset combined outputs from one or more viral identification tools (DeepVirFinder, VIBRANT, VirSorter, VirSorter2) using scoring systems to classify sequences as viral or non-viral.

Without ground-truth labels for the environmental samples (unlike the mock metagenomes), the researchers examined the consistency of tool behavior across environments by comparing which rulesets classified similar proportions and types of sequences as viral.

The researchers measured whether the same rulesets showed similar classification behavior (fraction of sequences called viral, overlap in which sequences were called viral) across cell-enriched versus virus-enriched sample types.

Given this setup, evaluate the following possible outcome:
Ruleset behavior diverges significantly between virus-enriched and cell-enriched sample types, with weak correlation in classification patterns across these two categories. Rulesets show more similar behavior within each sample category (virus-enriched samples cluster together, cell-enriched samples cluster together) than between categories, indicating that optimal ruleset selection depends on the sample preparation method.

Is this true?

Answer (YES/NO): NO